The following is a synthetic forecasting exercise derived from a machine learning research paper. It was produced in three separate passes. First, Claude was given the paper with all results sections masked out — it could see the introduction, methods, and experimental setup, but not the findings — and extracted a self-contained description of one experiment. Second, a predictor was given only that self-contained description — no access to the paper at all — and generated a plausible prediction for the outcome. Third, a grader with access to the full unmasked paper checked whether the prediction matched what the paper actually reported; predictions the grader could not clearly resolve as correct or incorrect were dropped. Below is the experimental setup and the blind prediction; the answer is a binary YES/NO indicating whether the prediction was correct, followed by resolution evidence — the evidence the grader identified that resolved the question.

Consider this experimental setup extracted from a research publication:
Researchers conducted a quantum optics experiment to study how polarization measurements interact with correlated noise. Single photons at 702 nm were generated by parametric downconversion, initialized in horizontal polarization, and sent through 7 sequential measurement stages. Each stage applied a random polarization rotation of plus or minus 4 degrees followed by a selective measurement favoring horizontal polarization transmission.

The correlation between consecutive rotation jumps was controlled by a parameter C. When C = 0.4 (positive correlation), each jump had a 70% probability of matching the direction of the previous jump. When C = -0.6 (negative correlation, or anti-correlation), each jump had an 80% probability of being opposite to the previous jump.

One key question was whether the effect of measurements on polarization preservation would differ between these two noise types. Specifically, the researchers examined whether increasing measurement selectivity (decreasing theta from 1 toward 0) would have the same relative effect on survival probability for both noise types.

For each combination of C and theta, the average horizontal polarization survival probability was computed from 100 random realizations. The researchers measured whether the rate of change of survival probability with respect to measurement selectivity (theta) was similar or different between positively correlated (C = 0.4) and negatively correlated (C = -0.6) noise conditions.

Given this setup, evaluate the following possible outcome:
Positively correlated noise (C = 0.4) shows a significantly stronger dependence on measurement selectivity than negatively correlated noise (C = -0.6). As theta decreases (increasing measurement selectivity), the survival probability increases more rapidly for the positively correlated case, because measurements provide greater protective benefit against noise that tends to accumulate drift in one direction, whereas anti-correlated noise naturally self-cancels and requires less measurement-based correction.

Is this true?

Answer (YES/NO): NO